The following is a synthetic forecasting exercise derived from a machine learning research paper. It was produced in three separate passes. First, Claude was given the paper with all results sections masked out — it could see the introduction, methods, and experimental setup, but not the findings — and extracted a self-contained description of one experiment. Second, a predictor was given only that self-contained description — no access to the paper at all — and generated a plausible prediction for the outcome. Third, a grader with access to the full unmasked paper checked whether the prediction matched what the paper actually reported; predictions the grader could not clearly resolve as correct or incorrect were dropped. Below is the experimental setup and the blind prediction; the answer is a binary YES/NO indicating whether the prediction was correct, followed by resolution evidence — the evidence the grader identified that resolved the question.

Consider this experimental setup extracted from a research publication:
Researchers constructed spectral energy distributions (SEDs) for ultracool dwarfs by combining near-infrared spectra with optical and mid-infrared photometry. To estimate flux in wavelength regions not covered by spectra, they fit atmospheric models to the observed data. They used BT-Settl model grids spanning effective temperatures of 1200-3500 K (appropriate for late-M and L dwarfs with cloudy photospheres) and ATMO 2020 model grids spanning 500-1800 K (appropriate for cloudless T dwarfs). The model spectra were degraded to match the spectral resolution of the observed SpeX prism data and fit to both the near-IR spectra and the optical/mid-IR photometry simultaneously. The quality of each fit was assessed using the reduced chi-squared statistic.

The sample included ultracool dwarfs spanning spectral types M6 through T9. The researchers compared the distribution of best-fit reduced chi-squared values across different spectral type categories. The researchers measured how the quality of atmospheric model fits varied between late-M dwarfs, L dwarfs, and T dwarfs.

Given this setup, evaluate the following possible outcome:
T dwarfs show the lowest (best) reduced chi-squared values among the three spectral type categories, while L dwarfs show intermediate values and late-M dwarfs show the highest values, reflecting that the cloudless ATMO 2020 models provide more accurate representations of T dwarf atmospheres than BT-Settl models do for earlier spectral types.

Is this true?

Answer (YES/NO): YES